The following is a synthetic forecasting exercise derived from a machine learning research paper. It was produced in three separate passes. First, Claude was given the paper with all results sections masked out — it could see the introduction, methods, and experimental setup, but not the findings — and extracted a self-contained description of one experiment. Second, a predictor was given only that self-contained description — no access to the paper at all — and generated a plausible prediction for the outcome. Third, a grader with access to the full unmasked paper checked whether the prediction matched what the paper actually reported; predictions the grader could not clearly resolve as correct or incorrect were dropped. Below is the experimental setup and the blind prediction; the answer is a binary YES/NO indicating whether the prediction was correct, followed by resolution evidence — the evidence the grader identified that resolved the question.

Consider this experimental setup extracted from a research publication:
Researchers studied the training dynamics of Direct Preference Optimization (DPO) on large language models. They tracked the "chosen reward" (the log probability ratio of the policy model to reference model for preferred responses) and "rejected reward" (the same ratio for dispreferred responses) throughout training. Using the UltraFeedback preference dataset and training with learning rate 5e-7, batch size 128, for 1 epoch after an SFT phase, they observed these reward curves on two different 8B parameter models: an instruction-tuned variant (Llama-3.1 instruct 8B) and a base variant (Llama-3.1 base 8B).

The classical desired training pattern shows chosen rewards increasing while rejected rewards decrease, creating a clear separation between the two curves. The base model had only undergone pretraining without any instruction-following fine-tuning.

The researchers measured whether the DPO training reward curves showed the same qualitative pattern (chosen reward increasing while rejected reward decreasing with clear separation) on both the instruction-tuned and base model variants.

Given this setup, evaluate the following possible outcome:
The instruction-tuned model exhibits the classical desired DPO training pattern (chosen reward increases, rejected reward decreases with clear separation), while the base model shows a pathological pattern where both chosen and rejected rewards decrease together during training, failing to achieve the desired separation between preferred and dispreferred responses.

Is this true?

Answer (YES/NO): NO